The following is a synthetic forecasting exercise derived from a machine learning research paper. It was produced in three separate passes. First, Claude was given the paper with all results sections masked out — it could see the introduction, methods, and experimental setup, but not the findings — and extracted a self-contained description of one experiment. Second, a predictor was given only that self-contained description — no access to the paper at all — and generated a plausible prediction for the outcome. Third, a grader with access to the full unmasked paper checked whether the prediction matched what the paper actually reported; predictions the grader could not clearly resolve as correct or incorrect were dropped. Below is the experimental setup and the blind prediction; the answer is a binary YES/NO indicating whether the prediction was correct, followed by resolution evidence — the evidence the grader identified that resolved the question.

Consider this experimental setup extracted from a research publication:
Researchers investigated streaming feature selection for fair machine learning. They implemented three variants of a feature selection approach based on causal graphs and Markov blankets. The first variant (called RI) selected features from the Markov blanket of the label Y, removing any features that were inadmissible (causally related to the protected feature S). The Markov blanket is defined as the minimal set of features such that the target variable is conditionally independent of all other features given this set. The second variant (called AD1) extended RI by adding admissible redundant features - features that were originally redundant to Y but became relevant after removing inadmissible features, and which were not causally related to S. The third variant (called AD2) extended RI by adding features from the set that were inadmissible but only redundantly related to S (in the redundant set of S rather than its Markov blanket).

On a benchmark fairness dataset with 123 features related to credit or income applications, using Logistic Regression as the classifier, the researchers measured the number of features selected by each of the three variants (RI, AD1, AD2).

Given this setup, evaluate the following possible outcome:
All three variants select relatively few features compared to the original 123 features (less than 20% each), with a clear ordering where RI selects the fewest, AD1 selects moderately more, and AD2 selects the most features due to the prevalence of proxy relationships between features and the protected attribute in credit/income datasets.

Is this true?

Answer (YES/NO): NO